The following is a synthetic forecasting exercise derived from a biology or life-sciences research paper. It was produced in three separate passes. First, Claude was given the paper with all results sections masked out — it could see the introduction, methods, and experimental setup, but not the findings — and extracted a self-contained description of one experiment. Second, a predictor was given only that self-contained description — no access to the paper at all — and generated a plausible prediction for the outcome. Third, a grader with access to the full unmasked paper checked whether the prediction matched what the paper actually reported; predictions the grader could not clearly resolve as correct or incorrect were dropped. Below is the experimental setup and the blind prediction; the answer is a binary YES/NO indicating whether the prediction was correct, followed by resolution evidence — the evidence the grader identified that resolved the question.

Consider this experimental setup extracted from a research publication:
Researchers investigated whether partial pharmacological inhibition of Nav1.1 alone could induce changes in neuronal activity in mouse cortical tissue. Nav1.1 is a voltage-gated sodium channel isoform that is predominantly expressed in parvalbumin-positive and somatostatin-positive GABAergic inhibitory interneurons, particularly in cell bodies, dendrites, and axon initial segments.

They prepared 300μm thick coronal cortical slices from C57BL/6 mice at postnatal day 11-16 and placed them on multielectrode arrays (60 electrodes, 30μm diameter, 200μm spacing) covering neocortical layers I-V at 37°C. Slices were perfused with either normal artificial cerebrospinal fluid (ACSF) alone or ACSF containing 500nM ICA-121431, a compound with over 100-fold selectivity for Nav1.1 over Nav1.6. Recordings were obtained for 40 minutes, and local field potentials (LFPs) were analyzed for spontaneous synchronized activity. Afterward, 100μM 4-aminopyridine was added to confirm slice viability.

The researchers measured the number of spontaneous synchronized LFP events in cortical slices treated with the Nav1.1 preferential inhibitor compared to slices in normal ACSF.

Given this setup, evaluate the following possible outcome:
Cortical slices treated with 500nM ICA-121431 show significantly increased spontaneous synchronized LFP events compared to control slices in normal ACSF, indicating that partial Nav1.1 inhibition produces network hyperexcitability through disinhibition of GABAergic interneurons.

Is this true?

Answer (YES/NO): NO